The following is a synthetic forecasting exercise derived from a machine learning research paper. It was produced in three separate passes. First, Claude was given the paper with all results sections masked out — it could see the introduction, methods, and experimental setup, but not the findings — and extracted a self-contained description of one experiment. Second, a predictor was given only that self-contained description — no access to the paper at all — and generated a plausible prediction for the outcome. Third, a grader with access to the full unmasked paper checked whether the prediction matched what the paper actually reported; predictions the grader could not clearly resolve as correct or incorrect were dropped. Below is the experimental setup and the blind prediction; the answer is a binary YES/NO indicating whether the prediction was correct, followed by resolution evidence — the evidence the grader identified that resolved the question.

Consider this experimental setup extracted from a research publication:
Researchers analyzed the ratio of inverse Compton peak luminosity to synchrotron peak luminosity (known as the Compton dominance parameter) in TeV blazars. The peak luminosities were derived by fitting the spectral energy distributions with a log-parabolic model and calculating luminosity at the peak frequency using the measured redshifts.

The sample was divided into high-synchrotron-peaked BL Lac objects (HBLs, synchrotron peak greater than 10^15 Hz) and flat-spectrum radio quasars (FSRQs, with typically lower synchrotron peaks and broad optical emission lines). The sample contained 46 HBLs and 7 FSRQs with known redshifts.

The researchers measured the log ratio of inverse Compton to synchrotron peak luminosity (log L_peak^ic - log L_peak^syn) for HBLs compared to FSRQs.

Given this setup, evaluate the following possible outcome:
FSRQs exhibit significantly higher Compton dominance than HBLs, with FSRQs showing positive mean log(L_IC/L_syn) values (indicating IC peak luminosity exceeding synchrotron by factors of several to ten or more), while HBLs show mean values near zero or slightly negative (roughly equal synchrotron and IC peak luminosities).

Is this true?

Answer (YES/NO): YES